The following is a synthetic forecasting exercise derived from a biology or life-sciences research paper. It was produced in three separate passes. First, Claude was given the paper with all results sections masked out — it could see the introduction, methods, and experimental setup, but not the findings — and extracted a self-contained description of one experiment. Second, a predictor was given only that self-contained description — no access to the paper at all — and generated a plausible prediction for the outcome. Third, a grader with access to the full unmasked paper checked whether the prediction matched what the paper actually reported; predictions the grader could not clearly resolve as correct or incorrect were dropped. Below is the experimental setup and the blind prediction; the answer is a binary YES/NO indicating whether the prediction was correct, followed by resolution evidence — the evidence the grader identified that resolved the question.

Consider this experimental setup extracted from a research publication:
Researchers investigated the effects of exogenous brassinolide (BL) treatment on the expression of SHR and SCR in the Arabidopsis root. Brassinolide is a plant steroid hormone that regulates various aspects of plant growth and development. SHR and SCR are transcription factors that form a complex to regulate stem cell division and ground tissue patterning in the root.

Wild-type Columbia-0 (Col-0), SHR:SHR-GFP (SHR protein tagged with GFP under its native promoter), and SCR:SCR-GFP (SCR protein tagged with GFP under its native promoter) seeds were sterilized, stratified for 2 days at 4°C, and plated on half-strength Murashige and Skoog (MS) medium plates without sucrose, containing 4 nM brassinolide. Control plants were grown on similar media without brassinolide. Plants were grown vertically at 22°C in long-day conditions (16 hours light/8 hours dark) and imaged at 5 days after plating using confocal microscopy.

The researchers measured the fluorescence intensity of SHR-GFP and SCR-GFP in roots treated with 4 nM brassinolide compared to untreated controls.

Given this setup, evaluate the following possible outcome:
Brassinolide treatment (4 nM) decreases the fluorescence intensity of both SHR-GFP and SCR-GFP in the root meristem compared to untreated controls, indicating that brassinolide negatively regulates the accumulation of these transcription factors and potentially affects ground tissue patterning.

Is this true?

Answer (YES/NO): YES